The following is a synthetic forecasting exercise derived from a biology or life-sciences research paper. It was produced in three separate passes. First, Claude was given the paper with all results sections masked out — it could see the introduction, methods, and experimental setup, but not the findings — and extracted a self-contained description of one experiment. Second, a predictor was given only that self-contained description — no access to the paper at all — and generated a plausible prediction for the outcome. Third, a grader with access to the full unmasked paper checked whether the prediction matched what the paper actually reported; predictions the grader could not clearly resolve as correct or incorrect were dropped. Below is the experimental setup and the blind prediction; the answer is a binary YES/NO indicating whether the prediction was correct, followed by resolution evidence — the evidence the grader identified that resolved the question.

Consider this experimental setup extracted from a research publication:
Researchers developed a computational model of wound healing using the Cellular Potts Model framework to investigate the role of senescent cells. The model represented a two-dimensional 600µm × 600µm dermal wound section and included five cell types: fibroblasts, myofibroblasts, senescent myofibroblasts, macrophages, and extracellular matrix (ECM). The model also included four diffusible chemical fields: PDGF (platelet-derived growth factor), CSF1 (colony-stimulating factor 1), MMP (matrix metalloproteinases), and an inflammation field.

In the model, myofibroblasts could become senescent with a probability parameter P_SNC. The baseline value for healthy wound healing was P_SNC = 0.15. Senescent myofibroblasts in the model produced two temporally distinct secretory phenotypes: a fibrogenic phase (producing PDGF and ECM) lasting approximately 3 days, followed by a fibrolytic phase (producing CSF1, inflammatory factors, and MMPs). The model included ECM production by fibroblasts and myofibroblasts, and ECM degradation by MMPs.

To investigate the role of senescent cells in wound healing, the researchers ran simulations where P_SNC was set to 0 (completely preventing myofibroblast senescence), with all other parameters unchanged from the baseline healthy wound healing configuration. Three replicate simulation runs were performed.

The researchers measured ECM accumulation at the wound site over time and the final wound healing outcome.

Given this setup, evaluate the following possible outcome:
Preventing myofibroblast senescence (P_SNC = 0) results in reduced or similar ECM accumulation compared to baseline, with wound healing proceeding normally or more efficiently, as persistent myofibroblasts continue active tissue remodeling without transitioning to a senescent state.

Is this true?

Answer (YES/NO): NO